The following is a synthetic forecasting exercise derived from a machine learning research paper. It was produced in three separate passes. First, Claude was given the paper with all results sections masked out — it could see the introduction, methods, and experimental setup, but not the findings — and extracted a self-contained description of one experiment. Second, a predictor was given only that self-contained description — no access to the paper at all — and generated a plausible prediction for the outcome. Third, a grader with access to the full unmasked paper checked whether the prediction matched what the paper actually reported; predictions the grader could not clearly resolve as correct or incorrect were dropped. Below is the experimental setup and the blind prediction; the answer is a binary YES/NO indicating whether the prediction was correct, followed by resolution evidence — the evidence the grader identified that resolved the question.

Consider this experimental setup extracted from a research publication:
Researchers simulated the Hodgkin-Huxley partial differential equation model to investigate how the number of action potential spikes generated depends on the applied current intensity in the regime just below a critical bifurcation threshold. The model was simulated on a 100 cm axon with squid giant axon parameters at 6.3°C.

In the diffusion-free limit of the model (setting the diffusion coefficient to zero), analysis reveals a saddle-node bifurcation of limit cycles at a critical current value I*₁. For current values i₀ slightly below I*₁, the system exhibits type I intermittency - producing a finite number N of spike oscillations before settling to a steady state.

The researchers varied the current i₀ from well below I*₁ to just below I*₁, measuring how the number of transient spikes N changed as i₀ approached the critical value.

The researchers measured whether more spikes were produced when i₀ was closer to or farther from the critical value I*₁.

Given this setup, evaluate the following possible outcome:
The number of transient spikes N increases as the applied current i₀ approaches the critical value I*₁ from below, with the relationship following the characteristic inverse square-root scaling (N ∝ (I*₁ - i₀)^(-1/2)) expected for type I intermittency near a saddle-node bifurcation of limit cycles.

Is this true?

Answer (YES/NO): YES